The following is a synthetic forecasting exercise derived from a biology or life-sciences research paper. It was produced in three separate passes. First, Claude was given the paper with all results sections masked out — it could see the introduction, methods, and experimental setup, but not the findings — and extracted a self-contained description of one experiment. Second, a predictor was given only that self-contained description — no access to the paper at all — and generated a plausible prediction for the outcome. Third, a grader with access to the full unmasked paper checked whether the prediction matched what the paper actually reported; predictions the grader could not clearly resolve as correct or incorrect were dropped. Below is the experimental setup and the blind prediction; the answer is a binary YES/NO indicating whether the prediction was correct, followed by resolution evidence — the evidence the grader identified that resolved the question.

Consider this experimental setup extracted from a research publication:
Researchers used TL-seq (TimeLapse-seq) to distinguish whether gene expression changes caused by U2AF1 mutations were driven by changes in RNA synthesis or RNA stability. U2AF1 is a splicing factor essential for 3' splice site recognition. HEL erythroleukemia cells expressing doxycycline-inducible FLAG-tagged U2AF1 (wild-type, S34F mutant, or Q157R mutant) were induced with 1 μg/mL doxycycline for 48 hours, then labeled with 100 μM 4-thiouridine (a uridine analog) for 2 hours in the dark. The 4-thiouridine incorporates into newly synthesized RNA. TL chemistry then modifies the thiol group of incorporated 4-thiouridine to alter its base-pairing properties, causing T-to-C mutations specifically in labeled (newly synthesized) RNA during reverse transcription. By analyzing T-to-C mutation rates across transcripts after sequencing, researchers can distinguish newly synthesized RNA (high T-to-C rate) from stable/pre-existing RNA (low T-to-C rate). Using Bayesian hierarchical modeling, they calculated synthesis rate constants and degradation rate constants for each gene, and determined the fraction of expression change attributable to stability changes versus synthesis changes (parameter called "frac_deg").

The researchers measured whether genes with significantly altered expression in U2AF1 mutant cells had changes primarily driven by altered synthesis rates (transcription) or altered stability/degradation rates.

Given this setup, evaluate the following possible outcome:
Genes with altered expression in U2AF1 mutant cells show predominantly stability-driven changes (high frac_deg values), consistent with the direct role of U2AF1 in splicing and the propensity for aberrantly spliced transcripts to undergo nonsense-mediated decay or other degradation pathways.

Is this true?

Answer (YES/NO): NO